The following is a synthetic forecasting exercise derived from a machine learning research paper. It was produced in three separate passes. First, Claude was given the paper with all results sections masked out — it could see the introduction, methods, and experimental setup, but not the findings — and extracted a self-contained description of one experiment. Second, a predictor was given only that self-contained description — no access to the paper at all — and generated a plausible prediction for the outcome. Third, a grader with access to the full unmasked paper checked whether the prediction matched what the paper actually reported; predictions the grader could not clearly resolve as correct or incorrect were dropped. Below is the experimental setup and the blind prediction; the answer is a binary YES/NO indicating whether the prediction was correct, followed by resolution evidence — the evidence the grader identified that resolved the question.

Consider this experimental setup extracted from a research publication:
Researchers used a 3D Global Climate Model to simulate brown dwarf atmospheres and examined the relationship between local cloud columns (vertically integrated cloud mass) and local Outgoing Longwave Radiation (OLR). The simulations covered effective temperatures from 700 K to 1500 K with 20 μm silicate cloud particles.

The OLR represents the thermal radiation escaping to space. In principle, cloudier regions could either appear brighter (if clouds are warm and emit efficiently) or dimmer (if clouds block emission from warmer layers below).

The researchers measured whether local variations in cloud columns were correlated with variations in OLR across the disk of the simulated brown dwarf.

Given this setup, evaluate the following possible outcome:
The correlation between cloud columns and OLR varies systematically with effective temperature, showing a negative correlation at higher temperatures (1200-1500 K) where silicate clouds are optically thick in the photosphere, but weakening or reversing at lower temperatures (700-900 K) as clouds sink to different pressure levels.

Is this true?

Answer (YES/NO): NO